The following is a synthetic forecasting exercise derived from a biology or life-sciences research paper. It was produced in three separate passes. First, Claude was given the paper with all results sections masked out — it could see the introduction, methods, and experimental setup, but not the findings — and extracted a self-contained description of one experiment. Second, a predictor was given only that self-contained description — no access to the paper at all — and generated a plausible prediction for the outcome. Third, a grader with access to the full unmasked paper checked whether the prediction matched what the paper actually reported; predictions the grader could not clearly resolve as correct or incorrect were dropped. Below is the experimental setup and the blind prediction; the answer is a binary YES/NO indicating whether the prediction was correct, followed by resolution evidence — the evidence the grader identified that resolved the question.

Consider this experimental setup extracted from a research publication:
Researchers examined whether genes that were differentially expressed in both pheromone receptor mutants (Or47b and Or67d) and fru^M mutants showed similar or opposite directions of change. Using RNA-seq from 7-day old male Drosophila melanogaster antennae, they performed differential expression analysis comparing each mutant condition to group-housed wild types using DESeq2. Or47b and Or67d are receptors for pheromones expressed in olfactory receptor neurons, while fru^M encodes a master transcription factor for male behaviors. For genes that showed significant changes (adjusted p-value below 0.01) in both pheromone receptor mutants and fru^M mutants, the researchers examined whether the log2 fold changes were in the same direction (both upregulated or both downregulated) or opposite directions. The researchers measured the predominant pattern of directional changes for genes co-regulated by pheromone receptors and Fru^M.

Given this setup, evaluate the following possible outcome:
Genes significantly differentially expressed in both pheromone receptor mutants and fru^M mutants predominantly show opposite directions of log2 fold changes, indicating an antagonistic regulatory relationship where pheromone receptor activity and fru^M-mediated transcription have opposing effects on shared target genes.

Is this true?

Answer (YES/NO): NO